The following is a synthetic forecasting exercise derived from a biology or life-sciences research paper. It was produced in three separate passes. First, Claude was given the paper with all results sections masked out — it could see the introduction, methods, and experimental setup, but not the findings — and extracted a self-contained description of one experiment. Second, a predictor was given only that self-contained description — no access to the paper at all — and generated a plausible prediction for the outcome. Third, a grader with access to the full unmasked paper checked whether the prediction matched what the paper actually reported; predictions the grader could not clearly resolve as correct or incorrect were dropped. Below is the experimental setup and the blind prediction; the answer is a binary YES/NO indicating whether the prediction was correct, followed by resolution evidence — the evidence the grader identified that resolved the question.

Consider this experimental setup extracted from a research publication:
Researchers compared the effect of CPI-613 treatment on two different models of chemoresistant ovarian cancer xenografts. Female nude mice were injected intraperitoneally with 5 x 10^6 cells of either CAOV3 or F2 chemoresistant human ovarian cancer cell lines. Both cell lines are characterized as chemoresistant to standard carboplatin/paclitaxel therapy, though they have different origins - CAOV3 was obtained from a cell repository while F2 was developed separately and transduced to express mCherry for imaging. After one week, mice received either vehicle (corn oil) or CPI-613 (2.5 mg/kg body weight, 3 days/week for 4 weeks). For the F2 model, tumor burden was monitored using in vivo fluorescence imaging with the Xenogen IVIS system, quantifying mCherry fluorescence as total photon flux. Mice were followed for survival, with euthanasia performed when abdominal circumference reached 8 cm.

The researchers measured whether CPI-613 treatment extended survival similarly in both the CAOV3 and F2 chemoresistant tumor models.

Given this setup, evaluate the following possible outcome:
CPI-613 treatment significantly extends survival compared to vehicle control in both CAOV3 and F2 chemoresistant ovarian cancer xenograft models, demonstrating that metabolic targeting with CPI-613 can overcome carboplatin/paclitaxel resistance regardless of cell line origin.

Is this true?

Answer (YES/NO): YES